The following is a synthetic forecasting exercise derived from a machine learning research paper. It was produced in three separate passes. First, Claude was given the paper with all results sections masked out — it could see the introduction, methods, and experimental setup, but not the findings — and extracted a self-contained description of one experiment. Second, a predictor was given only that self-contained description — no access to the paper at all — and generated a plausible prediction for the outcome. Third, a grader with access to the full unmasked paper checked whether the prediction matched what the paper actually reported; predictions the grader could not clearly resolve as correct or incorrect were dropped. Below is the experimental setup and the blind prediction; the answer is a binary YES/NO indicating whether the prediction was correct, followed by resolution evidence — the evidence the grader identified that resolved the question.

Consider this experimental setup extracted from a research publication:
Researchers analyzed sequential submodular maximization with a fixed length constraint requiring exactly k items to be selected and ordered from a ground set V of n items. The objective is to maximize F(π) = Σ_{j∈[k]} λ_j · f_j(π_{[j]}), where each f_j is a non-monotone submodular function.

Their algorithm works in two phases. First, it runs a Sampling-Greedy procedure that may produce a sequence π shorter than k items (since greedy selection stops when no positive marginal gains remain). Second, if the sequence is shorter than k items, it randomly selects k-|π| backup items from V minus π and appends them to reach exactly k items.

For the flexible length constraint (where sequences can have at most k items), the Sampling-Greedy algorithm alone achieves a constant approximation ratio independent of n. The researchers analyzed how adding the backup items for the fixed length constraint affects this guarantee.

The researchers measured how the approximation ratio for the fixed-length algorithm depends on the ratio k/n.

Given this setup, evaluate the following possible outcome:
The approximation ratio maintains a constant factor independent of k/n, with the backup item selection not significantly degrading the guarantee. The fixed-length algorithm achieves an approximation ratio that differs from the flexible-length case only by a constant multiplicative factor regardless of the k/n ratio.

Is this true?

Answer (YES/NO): NO